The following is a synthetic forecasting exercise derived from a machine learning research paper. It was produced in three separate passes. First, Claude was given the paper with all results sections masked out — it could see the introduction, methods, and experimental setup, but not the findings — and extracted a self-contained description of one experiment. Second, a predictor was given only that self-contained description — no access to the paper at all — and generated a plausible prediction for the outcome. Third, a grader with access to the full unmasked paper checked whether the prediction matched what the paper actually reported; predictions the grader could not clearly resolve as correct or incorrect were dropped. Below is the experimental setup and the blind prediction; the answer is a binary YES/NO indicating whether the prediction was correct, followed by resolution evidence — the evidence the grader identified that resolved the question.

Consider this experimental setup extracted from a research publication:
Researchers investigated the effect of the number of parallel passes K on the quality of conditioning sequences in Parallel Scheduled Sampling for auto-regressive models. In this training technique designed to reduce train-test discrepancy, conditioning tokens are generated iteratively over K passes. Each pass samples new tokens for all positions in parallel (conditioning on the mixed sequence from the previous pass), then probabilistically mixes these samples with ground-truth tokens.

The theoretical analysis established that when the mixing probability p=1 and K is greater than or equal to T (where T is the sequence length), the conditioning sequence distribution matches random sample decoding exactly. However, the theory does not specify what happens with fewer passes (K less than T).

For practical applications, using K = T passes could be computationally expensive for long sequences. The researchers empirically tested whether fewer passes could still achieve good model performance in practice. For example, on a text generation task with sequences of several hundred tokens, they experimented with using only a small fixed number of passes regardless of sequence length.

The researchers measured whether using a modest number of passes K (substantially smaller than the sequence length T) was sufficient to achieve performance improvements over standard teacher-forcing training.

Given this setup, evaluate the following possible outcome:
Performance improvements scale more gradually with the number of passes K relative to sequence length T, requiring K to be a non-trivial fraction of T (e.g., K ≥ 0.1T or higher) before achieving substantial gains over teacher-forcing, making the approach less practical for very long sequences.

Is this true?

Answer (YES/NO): NO